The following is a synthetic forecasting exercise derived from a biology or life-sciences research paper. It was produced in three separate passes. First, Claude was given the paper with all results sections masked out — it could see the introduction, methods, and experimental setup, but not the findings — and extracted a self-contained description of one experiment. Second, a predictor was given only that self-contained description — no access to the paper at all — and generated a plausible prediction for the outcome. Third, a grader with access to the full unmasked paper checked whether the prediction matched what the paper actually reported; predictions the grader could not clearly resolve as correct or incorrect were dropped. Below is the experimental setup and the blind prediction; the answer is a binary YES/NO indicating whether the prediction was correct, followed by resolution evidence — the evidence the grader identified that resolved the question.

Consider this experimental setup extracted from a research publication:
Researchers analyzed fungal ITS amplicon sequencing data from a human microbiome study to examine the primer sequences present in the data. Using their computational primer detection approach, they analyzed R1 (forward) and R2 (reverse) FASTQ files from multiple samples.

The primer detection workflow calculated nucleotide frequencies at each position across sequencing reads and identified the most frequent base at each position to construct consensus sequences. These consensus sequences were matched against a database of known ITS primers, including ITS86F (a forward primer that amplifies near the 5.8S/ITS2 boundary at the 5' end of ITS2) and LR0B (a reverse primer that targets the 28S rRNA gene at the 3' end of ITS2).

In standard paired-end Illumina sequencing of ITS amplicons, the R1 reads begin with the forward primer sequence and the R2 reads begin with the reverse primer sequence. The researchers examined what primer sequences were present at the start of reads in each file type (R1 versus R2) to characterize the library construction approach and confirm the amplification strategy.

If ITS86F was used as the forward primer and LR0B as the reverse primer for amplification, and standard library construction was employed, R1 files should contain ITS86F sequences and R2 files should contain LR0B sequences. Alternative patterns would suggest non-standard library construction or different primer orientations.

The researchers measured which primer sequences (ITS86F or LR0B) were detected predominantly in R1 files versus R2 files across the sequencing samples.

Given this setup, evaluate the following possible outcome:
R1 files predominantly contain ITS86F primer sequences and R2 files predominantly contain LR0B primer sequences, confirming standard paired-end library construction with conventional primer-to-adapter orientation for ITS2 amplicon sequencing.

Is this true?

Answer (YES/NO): NO